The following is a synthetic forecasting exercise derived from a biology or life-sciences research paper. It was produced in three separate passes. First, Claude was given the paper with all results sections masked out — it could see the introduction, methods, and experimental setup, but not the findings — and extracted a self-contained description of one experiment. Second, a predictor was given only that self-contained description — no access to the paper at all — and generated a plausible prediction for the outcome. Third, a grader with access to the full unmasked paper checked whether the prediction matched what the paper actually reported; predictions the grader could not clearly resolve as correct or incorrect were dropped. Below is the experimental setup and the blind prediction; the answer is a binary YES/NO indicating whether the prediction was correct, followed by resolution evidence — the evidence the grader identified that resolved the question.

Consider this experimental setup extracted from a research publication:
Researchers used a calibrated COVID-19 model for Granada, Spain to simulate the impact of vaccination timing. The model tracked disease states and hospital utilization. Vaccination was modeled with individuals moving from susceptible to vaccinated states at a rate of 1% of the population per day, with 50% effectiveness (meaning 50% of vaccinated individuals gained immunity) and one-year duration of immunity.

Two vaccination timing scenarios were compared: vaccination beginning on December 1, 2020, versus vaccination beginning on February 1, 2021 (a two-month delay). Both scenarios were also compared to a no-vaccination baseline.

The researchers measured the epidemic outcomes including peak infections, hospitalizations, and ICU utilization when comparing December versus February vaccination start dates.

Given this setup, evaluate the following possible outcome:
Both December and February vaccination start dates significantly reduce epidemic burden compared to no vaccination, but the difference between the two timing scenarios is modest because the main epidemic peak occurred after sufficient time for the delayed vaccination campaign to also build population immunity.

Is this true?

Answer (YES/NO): NO